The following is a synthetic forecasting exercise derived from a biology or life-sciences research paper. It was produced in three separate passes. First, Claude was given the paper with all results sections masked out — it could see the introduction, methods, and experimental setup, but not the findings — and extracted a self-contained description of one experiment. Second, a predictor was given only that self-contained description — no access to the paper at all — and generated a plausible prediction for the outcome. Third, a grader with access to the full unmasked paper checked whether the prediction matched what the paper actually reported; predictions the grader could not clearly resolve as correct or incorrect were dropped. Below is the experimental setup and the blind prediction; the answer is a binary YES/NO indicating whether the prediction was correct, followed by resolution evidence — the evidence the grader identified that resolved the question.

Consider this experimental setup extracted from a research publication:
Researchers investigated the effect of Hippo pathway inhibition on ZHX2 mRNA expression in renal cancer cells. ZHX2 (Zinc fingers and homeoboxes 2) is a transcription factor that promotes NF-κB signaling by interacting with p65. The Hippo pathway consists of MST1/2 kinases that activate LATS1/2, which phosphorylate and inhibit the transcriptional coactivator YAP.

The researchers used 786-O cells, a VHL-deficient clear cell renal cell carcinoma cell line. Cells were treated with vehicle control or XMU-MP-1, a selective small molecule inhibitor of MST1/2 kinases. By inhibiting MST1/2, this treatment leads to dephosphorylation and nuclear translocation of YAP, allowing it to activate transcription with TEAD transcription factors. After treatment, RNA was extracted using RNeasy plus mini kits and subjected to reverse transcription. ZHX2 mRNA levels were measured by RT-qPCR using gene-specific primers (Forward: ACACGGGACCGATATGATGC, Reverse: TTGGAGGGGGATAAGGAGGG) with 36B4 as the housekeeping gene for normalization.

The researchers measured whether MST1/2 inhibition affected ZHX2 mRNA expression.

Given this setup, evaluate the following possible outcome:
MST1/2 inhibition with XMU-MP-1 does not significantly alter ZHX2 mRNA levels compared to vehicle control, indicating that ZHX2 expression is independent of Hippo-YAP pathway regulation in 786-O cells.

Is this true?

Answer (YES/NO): NO